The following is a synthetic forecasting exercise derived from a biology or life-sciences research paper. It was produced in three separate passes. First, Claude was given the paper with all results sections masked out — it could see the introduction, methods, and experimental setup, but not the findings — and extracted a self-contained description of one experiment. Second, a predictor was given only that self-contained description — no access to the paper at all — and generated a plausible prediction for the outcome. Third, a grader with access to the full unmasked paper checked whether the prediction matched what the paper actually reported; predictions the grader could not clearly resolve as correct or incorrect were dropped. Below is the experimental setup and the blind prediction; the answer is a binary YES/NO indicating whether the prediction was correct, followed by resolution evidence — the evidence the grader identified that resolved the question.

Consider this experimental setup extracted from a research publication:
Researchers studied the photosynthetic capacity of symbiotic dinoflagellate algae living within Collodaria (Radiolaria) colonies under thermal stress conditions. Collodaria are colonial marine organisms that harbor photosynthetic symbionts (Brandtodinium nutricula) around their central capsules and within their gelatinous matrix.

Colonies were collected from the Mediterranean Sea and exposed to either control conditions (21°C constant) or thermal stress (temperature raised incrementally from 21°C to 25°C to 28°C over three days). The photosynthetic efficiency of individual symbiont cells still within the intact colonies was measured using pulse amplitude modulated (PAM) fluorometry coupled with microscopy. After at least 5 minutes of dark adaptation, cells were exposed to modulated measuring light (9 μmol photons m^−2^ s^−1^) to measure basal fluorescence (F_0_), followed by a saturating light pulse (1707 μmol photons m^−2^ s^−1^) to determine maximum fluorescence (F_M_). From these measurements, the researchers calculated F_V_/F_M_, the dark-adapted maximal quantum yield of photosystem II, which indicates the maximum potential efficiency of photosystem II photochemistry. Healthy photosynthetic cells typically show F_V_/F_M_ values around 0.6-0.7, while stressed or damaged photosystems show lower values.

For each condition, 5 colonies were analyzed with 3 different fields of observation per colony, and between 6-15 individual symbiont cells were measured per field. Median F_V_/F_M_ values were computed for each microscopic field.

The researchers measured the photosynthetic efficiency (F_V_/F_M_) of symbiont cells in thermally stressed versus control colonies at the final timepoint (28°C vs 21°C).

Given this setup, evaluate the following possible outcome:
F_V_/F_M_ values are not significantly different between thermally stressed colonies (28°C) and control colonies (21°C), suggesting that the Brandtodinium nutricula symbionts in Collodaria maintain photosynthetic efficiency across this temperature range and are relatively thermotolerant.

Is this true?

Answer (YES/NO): YES